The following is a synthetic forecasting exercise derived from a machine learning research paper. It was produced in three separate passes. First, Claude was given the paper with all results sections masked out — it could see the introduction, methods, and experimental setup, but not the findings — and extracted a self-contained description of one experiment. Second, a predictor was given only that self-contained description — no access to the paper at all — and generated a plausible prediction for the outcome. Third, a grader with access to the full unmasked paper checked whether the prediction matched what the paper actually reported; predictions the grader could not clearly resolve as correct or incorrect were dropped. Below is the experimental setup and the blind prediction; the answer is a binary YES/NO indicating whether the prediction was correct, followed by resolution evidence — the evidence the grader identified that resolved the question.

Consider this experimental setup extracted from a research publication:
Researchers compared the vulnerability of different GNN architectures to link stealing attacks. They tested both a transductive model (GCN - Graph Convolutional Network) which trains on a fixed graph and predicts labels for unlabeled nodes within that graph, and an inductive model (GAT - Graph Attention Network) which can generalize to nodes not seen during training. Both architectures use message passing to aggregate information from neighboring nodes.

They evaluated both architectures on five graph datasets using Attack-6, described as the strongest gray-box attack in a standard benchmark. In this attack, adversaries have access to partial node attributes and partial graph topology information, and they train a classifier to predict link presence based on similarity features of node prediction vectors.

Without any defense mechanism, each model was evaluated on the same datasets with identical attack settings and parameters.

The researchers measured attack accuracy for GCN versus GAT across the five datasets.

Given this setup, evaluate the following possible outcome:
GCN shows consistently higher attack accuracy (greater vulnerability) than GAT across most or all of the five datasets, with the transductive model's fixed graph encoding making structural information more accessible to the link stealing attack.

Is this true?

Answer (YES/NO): NO